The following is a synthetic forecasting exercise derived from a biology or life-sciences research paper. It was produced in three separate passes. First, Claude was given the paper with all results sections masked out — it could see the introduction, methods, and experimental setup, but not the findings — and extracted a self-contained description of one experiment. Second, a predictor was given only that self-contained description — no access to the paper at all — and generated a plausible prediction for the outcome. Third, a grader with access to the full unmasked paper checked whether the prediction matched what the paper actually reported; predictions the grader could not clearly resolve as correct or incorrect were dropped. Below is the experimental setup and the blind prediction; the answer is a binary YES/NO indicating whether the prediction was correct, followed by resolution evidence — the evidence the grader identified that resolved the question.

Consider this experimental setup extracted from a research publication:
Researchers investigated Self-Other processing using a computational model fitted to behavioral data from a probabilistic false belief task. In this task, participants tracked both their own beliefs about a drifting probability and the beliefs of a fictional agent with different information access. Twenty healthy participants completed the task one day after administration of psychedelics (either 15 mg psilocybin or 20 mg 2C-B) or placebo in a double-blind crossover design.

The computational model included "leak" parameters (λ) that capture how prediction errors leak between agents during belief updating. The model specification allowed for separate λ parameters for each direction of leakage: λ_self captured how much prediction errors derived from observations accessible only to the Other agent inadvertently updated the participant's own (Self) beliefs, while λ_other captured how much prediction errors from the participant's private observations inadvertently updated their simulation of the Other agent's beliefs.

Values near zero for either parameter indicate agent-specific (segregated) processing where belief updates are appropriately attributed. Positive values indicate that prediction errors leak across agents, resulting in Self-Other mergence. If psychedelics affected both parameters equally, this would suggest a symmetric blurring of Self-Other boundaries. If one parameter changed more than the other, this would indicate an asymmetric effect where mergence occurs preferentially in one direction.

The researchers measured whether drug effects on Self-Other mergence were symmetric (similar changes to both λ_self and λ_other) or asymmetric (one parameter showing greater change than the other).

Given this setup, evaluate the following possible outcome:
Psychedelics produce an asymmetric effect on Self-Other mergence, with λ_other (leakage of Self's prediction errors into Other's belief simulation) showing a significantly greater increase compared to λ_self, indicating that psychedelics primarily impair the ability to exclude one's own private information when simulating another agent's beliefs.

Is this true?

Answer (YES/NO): NO